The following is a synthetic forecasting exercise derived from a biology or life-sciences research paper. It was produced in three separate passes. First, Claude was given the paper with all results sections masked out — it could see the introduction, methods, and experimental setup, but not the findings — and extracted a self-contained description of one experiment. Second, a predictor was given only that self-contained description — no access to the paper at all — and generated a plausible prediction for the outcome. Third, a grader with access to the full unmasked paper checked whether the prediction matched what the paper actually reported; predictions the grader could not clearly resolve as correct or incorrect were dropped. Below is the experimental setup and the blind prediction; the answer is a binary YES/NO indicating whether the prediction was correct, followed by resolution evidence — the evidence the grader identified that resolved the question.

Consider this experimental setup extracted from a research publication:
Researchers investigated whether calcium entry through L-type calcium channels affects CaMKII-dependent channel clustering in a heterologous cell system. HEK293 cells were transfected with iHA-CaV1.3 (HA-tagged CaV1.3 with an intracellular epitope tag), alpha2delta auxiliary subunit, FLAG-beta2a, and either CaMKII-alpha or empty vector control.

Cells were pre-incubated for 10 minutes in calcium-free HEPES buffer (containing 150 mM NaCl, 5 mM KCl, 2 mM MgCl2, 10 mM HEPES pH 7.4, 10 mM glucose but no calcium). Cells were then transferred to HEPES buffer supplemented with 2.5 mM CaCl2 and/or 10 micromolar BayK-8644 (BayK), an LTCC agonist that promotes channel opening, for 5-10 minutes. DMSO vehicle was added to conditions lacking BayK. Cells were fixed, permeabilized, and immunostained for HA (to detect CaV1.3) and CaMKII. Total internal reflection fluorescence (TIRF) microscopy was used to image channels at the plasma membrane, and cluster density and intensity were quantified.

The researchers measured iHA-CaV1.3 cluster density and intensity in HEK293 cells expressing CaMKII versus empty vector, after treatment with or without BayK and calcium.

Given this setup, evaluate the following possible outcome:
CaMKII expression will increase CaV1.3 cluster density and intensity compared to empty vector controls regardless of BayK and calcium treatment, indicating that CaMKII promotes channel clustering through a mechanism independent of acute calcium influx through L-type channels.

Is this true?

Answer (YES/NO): NO